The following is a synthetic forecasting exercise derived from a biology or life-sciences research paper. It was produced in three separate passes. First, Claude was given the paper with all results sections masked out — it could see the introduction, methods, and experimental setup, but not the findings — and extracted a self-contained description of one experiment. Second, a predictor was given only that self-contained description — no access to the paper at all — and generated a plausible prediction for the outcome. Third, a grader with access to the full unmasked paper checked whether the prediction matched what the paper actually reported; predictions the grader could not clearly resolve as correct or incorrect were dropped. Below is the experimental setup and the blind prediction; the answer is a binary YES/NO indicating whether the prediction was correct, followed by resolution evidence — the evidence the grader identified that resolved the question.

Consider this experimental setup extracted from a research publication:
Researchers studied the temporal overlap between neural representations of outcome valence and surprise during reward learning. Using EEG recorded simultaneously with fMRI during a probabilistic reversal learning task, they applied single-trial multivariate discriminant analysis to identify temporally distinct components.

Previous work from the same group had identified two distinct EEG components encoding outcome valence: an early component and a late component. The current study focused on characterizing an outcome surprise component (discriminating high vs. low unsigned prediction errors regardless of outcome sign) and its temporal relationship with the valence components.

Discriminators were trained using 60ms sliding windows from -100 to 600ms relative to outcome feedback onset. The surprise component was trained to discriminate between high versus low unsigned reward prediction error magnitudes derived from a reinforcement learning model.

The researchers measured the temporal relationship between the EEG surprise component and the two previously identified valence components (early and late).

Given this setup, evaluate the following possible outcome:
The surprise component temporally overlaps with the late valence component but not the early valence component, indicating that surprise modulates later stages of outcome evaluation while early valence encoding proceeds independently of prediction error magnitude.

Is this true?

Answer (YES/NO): YES